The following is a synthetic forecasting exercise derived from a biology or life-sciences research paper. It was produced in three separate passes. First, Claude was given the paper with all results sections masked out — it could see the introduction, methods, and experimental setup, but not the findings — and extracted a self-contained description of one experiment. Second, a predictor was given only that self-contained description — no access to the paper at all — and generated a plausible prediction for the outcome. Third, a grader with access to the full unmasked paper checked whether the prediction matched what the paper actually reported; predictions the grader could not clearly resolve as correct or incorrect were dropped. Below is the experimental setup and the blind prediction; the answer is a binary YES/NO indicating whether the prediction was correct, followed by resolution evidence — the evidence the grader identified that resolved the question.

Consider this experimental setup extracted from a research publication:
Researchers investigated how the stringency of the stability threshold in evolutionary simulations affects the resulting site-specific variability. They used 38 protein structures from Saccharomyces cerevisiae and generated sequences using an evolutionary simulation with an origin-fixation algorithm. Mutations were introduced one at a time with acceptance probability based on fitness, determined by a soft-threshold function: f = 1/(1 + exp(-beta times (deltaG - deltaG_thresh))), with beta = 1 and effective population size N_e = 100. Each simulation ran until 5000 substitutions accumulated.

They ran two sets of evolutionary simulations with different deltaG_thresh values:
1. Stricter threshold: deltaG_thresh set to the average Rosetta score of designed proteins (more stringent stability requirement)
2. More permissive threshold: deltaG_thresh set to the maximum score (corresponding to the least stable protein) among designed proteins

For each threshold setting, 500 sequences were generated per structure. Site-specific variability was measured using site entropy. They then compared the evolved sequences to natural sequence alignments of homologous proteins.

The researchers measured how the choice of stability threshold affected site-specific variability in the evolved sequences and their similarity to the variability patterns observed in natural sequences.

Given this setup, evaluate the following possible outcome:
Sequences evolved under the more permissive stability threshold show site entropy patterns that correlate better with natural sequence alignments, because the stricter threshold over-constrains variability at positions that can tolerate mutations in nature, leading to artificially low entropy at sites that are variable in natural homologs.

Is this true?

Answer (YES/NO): NO